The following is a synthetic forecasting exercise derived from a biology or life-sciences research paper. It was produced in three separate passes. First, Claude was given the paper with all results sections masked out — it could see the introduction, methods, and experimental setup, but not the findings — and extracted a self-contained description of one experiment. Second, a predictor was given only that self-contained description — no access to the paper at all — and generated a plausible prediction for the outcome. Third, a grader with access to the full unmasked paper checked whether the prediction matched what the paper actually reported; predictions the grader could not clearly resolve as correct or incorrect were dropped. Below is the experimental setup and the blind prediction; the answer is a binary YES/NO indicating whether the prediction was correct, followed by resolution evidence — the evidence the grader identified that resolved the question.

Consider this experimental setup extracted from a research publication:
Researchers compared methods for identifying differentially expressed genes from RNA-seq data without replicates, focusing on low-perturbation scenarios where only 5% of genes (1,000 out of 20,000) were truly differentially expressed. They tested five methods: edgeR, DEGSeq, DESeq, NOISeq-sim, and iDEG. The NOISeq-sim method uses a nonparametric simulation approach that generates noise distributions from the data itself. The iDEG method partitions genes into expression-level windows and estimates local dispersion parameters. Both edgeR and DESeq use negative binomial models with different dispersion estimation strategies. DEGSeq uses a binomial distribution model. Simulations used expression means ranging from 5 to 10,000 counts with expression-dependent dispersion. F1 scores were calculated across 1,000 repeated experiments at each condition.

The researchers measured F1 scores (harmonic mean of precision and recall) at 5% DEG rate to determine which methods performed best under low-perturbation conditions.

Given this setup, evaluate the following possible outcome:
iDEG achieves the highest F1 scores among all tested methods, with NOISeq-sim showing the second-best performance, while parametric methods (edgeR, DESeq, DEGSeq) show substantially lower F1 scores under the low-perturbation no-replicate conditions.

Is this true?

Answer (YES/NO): YES